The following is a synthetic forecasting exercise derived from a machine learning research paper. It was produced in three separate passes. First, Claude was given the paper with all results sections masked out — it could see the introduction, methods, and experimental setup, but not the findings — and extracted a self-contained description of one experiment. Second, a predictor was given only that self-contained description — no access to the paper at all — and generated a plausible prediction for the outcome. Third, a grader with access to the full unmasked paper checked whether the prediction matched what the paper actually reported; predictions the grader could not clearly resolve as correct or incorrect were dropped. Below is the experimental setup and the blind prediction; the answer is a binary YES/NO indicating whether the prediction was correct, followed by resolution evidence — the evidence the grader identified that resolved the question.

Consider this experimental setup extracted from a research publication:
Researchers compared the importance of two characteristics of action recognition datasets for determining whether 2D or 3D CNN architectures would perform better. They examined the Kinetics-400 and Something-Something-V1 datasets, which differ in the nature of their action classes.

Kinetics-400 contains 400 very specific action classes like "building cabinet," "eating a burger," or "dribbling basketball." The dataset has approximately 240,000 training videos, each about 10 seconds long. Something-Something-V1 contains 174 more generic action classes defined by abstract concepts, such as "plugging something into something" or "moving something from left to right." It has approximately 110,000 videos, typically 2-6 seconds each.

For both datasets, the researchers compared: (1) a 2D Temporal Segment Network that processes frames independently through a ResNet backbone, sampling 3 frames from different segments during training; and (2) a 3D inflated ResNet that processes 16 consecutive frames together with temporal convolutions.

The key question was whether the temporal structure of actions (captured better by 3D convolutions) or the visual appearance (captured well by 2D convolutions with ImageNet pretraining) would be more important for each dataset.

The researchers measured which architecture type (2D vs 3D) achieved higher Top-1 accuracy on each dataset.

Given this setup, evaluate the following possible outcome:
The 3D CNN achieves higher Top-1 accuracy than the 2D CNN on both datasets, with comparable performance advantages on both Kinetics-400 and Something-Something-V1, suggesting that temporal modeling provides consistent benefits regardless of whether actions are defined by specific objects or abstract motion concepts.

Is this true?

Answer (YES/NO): NO